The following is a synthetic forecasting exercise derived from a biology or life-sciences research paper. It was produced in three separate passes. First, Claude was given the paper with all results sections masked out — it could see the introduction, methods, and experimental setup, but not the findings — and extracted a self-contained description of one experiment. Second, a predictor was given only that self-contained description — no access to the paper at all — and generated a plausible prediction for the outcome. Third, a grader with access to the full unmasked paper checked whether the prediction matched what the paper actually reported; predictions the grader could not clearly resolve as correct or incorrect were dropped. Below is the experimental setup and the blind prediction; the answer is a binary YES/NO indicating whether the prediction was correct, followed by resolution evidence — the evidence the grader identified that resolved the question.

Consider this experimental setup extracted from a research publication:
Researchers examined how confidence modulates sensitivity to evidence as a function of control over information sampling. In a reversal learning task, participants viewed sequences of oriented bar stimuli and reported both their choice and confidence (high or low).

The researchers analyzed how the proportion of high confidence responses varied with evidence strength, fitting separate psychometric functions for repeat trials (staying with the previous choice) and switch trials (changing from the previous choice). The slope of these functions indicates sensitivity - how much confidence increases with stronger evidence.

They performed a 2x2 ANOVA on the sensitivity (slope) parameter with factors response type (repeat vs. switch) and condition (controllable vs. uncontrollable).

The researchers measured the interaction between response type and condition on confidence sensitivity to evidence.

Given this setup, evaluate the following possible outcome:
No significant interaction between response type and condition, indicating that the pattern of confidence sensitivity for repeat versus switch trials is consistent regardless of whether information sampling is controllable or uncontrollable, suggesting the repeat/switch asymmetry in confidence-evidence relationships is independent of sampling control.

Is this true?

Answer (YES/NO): NO